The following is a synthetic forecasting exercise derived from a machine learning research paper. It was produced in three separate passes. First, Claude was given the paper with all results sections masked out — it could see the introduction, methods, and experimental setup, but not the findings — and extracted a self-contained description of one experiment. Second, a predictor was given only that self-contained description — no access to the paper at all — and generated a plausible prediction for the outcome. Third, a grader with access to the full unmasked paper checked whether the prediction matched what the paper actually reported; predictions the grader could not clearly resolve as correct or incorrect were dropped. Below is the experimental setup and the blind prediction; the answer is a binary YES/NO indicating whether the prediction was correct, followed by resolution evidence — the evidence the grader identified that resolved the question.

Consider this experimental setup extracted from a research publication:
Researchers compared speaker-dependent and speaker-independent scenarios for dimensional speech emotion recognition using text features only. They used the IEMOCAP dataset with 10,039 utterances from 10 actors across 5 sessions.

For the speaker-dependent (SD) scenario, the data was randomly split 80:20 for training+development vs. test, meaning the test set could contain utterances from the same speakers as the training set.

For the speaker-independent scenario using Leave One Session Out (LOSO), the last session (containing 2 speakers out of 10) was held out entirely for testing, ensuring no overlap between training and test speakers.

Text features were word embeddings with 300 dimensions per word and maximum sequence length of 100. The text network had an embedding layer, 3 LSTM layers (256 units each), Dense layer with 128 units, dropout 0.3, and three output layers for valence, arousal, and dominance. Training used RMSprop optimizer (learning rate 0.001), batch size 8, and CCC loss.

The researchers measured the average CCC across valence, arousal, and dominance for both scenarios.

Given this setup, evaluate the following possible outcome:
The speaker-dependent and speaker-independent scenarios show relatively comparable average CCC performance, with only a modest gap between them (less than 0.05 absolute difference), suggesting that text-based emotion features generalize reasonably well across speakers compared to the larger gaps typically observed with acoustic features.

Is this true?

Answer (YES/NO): YES